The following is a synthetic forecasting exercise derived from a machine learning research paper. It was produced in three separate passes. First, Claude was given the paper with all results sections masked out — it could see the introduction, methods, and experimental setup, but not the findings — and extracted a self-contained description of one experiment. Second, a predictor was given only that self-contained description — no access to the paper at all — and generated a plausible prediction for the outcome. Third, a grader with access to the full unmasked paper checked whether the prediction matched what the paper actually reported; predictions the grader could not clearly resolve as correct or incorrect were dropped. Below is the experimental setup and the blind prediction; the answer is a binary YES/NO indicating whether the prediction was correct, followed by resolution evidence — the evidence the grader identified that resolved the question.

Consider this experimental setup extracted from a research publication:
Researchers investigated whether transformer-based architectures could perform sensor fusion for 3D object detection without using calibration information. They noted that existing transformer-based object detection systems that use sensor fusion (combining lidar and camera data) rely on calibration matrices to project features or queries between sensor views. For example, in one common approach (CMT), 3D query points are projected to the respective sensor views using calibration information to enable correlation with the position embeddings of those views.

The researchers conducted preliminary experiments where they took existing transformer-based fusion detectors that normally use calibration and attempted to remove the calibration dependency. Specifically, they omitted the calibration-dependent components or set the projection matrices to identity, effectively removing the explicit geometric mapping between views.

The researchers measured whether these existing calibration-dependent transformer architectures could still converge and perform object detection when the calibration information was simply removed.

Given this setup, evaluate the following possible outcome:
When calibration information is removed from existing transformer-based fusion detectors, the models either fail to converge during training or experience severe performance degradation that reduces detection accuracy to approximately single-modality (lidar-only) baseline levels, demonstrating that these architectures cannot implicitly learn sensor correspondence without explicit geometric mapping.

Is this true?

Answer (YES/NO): YES